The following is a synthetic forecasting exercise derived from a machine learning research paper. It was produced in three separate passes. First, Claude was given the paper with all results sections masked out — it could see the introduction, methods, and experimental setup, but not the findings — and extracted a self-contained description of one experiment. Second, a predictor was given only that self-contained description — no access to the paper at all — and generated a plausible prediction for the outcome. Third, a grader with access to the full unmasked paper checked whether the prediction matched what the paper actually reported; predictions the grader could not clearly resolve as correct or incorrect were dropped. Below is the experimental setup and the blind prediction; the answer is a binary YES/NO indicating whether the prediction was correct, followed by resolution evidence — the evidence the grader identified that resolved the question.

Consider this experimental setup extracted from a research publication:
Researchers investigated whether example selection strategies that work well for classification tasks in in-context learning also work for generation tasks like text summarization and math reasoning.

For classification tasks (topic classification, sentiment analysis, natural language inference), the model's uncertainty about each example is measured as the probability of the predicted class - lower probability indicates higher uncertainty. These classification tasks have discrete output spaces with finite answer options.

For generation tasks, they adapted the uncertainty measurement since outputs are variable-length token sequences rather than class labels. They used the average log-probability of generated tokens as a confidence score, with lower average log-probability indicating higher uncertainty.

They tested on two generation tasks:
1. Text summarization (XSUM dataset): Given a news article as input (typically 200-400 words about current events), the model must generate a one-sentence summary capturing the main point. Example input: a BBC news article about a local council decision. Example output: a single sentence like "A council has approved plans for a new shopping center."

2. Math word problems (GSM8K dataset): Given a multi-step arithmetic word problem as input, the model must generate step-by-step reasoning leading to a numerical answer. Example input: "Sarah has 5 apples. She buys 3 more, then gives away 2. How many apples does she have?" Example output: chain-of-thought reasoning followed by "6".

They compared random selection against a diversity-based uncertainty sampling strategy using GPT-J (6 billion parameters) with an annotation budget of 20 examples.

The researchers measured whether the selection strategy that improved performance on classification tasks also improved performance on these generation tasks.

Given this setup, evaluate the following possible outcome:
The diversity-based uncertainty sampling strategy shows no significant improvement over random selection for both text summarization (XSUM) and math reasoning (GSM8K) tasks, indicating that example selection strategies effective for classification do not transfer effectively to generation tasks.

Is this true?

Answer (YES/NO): NO